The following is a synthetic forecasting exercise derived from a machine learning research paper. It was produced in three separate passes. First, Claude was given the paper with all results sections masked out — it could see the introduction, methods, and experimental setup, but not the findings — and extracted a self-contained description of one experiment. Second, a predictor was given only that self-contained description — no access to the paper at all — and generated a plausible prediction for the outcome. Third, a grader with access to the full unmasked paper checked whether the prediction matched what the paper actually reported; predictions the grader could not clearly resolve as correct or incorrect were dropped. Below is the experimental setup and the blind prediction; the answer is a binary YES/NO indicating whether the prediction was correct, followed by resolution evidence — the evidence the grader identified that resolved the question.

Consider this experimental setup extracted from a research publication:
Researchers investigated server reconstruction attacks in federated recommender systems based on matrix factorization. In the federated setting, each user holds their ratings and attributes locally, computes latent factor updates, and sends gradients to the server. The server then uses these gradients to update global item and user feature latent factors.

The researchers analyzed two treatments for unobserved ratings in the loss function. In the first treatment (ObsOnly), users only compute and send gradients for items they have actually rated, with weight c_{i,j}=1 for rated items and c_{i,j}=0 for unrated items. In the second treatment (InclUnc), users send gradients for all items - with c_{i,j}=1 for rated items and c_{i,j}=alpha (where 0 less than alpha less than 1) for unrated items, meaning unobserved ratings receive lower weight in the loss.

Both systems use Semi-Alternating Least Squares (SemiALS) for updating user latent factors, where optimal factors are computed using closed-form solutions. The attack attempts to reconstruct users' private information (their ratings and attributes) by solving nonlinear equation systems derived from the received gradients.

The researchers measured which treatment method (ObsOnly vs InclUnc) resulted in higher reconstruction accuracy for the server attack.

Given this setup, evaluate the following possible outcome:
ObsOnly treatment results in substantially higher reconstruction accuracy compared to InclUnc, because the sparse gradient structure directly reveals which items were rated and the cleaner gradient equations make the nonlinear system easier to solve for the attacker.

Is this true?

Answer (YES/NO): YES